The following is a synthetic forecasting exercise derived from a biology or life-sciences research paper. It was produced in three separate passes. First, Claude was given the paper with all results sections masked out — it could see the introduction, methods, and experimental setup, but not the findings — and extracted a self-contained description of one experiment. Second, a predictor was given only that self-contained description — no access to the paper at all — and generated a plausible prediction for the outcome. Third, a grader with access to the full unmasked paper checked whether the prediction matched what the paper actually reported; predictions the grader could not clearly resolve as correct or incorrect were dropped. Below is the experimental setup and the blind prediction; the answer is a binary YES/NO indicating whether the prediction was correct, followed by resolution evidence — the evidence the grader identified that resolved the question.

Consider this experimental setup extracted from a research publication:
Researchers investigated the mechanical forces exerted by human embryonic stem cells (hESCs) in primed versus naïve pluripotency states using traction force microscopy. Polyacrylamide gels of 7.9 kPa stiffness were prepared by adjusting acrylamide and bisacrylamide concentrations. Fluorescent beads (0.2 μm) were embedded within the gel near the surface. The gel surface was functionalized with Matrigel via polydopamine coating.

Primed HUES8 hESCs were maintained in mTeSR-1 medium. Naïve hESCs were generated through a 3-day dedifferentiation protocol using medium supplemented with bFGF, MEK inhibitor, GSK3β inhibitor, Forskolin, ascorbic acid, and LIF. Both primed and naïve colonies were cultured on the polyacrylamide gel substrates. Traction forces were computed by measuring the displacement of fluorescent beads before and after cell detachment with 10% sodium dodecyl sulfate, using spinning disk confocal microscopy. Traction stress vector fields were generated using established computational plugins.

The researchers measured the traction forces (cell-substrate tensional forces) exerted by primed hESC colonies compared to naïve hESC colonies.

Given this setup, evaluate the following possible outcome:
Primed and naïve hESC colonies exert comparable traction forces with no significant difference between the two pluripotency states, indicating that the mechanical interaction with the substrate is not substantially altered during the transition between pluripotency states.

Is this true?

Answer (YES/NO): NO